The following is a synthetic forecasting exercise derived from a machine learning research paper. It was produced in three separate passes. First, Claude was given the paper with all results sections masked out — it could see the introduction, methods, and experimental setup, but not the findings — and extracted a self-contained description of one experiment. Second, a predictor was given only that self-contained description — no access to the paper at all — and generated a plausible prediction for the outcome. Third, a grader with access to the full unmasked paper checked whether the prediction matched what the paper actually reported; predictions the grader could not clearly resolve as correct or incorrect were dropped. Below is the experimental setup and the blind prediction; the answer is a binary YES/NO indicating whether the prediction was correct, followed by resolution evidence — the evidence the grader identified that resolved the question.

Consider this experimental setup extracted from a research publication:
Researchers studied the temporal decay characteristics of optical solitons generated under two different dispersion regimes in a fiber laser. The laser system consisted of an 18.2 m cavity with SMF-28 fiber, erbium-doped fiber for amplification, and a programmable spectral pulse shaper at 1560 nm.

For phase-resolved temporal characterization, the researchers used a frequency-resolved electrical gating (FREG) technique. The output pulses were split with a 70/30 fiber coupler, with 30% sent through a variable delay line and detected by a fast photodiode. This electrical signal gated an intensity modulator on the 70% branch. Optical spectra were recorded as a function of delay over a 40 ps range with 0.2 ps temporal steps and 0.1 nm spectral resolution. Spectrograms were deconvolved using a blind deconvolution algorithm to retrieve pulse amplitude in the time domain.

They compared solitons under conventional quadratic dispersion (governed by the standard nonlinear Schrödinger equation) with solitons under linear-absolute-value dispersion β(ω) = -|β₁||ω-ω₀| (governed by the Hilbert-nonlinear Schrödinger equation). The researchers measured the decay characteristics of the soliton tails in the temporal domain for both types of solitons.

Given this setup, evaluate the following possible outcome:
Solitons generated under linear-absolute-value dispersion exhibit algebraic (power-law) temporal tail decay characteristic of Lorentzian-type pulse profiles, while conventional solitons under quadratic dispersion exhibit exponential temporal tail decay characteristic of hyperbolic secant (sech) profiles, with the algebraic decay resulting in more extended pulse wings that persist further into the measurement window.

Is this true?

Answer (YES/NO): YES